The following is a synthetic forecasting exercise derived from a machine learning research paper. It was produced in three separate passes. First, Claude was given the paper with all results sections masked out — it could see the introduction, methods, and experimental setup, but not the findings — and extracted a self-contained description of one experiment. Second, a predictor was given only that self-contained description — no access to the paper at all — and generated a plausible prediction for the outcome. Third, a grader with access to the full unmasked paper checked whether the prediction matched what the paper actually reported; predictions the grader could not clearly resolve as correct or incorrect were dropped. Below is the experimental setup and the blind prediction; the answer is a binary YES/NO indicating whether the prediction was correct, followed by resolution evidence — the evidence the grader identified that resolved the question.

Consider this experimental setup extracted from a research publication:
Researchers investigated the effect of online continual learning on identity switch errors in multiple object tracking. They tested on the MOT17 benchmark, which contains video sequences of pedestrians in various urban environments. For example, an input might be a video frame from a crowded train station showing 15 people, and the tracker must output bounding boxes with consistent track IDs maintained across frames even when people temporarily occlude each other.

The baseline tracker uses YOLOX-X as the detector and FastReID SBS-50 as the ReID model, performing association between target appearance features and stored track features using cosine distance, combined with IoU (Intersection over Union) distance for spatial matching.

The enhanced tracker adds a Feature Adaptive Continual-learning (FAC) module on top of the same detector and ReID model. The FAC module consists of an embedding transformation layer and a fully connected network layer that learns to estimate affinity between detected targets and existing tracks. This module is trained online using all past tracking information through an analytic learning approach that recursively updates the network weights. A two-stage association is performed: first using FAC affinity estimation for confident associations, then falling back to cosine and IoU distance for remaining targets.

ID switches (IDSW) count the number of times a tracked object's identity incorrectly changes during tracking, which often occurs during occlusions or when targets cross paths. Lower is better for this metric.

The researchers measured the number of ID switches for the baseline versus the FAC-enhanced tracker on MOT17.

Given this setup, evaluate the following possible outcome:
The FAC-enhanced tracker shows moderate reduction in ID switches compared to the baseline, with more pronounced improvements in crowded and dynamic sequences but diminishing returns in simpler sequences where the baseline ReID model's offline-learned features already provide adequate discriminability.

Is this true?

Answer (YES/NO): NO